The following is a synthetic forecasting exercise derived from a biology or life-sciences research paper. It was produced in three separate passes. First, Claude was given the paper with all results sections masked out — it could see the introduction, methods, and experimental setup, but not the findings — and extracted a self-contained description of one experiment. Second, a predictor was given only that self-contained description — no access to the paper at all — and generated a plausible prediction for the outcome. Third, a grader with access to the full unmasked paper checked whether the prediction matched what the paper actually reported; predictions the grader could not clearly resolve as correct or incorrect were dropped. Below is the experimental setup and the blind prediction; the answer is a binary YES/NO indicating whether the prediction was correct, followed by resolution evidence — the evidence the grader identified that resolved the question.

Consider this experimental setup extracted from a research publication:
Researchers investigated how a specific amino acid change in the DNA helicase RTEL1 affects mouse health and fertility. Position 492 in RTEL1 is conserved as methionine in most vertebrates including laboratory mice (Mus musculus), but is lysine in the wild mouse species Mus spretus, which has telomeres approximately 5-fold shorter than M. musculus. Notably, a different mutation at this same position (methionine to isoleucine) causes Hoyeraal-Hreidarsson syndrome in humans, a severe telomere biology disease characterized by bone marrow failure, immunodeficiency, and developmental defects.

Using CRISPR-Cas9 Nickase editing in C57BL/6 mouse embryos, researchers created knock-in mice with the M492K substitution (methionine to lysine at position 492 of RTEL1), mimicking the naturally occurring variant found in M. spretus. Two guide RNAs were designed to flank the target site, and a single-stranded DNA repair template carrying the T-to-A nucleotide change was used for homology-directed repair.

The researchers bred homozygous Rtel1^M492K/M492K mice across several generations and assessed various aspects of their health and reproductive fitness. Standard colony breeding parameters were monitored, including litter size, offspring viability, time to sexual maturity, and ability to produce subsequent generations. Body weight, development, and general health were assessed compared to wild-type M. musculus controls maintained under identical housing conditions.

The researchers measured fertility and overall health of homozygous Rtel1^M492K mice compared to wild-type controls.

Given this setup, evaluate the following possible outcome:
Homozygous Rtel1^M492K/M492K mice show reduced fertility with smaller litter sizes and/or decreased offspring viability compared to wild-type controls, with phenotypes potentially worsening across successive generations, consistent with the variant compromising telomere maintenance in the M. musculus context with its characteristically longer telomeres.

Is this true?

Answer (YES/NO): NO